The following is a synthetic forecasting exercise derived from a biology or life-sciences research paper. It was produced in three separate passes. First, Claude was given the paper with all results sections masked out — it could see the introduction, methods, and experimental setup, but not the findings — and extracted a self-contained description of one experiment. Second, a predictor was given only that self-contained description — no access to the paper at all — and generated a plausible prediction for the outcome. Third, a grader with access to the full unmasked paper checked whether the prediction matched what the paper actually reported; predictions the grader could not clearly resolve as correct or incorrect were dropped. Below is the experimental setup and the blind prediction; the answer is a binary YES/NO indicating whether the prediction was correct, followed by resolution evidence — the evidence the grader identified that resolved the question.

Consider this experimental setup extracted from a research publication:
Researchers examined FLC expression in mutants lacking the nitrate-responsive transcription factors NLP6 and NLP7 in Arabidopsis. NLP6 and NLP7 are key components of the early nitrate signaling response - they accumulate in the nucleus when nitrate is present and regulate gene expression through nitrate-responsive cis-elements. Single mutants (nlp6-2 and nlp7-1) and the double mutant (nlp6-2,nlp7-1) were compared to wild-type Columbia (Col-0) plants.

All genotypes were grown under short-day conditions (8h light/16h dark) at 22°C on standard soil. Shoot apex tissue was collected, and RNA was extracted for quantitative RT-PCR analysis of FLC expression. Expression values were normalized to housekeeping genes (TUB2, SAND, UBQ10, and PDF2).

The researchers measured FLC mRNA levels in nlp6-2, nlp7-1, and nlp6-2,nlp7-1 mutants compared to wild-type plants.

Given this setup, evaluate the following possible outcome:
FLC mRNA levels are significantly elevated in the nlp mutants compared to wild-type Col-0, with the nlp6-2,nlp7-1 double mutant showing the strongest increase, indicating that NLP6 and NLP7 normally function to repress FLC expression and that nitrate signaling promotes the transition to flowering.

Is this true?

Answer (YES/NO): NO